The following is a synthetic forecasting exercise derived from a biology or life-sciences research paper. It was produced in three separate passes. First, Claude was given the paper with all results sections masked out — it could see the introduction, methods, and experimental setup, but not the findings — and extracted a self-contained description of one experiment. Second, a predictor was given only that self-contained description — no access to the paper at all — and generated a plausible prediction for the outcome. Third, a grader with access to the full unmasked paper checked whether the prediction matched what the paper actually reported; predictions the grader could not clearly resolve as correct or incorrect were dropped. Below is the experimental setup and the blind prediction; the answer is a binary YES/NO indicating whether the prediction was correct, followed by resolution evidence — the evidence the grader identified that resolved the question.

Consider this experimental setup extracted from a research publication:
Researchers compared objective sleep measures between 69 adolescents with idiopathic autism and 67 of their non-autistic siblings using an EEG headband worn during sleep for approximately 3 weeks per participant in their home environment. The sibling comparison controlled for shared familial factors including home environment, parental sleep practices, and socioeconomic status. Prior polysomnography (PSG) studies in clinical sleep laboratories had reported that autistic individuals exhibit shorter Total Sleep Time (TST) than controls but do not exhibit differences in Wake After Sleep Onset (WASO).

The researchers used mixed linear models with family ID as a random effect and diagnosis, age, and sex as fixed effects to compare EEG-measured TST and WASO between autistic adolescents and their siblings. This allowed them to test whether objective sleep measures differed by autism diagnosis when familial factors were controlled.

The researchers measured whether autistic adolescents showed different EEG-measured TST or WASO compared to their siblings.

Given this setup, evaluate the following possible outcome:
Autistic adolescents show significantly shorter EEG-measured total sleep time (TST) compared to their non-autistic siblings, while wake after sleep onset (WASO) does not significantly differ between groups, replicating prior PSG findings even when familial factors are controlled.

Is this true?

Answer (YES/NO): NO